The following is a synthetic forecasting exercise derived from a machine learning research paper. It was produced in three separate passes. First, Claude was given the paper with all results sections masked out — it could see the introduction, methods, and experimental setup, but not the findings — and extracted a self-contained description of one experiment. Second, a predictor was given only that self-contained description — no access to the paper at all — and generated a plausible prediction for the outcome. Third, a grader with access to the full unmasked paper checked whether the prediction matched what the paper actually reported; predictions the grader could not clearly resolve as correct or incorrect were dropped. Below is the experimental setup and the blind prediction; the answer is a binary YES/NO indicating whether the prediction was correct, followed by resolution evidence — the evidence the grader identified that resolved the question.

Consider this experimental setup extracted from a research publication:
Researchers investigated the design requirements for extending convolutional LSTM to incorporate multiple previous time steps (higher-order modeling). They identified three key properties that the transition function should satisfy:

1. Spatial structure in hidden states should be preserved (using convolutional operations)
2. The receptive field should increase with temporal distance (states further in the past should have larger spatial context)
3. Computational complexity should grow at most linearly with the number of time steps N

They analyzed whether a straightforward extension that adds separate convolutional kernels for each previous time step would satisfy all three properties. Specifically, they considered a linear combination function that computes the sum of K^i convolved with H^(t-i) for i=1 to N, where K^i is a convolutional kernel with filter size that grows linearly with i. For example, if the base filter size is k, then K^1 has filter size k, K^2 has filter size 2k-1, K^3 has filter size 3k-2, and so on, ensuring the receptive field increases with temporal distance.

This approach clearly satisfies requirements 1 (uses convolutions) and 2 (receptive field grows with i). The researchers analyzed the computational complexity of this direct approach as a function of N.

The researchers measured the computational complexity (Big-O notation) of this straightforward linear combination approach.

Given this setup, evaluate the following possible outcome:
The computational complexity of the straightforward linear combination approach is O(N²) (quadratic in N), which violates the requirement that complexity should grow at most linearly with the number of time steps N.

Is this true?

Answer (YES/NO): NO